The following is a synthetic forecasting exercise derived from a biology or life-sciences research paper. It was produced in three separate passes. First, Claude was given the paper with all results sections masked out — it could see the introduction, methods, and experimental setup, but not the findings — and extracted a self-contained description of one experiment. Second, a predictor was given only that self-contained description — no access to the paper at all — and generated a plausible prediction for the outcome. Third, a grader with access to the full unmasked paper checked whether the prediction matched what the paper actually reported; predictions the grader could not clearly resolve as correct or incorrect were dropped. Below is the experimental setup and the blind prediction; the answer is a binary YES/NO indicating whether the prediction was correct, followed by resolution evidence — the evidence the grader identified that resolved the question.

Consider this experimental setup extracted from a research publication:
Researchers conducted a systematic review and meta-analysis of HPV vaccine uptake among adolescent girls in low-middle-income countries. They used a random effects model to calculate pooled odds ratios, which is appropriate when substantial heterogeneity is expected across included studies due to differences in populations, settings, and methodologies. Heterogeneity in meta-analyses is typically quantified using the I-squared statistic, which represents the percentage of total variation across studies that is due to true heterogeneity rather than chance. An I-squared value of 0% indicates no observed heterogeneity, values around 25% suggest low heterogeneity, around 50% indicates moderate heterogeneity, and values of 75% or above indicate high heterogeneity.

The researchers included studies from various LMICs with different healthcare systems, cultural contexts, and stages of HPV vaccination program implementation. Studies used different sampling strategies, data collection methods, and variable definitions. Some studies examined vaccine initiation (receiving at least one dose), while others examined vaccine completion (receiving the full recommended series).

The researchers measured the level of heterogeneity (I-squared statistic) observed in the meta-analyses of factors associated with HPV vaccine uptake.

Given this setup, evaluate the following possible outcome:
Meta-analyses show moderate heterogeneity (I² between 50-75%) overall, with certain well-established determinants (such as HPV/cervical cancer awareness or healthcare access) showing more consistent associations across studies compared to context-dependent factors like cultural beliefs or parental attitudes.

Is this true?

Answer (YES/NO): NO